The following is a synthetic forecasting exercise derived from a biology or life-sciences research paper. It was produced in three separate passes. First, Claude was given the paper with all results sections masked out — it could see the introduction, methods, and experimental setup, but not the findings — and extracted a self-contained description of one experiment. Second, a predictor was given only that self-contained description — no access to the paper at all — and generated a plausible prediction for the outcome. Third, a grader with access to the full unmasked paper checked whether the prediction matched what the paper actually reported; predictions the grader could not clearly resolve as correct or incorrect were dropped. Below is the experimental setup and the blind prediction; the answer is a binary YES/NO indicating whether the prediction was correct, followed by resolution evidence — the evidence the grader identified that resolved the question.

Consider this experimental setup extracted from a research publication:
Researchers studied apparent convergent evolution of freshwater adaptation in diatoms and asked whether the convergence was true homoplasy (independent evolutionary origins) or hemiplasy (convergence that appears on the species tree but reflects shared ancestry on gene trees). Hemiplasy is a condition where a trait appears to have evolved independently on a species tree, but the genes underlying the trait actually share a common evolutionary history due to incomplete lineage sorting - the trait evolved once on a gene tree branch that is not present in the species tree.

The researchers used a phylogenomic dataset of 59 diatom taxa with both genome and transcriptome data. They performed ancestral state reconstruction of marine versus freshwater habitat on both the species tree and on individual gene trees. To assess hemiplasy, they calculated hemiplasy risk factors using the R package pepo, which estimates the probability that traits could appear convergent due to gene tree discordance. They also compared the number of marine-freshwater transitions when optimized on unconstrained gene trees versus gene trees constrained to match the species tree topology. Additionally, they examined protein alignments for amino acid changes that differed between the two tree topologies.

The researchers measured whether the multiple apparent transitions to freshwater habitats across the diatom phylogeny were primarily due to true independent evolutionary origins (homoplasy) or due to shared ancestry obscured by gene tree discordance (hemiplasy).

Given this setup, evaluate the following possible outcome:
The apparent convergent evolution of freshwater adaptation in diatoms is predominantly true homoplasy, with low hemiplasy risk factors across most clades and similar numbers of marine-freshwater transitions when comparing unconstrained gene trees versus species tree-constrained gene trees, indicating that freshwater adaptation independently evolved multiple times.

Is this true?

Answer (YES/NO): YES